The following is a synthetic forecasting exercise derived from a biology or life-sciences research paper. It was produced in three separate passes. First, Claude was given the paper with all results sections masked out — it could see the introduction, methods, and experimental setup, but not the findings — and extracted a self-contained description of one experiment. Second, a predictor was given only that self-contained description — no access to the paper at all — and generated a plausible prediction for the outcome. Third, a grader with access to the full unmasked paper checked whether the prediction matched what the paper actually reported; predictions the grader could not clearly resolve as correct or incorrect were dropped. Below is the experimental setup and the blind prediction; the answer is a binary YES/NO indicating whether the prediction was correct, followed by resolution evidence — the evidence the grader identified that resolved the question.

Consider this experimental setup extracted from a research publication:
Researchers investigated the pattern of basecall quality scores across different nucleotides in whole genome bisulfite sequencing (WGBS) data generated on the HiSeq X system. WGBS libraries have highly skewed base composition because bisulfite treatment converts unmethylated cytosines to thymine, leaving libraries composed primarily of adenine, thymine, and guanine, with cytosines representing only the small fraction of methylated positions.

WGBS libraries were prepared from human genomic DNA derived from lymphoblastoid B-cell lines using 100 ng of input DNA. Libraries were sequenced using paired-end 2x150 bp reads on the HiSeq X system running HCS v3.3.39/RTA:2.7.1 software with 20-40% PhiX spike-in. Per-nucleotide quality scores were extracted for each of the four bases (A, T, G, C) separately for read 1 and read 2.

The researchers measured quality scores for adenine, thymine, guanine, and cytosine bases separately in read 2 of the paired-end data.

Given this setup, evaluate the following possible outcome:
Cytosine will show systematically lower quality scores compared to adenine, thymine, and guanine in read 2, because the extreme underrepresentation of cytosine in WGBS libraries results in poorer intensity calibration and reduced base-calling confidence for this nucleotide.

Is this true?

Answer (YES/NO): NO